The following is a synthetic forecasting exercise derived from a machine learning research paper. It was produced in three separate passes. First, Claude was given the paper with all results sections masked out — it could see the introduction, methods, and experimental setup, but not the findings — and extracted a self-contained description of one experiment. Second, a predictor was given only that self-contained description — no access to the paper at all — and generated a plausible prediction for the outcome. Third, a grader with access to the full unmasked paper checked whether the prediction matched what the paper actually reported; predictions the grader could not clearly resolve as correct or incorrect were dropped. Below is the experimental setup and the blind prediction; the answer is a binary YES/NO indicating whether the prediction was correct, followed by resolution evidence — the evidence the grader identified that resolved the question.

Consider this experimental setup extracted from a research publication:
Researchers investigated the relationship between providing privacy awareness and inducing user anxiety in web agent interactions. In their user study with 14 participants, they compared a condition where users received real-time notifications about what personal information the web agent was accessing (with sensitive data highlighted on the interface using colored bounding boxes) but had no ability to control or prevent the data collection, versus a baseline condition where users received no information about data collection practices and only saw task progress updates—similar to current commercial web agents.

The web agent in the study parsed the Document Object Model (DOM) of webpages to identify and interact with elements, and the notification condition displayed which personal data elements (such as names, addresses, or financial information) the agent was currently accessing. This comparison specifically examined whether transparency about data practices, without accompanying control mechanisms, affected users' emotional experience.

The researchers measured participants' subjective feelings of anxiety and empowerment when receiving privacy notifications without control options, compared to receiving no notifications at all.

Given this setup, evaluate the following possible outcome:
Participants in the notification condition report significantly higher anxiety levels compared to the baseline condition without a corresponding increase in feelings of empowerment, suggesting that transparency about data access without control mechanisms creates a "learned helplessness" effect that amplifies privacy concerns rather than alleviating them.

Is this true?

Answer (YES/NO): NO